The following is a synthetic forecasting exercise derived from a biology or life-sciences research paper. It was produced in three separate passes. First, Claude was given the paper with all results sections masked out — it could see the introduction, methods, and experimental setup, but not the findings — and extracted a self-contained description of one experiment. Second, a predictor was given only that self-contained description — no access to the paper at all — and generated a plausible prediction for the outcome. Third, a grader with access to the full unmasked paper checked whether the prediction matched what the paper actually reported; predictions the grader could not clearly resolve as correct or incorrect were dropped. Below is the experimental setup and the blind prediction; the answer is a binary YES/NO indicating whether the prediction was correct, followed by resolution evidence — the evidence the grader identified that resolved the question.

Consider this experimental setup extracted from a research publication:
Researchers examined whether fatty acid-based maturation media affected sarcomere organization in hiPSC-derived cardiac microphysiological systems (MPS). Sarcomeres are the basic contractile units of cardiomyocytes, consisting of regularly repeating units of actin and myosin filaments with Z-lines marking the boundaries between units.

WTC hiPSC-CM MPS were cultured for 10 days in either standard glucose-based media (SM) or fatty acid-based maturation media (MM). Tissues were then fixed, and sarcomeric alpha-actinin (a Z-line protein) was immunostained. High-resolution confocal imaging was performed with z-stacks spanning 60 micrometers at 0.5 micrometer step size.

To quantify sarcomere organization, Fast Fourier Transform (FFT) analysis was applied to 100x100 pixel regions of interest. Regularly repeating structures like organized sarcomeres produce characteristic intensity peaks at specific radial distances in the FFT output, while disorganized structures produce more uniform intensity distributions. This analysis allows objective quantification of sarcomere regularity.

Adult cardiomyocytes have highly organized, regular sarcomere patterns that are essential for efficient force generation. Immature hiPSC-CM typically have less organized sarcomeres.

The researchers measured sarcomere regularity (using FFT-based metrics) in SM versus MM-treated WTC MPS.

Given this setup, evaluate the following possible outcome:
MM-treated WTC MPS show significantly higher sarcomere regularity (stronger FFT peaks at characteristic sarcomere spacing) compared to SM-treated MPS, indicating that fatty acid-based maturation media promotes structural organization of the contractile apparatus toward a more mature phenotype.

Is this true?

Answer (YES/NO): NO